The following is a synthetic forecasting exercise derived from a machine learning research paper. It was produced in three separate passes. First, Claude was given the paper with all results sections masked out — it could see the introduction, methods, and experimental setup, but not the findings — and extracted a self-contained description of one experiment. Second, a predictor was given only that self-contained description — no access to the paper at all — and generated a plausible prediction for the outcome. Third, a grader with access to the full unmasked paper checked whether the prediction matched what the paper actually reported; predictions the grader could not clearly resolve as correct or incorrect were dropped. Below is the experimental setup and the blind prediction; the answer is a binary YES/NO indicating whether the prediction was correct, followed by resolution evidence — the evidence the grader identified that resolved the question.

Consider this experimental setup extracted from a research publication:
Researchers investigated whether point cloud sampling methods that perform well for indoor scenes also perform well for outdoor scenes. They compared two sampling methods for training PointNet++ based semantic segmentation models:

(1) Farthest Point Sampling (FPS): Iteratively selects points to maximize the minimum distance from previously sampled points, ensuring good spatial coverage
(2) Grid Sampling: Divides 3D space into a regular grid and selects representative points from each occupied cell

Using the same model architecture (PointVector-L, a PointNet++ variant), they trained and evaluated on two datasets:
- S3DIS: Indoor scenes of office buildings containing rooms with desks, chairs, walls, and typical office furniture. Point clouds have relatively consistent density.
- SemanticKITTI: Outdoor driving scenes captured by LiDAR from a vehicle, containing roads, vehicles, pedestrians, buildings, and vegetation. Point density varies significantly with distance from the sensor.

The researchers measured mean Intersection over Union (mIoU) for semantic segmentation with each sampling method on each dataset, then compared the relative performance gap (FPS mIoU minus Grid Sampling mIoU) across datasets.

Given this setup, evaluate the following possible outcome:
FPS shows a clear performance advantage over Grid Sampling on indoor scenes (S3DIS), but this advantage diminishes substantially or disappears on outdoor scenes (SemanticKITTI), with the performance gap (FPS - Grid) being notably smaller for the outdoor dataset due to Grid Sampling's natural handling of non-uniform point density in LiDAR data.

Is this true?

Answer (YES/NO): NO